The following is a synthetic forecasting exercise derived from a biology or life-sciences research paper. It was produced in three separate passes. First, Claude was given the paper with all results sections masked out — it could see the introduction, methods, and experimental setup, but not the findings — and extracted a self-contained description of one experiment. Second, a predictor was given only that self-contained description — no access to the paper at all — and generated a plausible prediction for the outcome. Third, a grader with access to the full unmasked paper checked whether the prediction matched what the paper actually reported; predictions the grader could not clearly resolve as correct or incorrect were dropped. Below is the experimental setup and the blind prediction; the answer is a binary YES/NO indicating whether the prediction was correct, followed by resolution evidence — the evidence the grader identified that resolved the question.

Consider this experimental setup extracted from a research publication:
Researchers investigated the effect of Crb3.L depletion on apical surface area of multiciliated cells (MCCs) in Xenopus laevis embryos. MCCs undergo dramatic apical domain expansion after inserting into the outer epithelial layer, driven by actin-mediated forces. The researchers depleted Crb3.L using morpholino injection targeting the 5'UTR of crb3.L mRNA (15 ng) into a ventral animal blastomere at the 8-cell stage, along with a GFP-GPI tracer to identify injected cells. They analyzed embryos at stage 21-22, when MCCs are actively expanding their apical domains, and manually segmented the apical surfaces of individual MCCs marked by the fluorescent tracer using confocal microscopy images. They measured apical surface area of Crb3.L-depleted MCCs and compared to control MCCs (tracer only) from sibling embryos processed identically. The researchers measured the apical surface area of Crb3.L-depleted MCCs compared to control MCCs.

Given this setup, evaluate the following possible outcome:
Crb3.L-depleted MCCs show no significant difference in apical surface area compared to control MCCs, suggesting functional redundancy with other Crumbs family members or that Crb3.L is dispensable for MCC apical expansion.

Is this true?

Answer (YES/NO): NO